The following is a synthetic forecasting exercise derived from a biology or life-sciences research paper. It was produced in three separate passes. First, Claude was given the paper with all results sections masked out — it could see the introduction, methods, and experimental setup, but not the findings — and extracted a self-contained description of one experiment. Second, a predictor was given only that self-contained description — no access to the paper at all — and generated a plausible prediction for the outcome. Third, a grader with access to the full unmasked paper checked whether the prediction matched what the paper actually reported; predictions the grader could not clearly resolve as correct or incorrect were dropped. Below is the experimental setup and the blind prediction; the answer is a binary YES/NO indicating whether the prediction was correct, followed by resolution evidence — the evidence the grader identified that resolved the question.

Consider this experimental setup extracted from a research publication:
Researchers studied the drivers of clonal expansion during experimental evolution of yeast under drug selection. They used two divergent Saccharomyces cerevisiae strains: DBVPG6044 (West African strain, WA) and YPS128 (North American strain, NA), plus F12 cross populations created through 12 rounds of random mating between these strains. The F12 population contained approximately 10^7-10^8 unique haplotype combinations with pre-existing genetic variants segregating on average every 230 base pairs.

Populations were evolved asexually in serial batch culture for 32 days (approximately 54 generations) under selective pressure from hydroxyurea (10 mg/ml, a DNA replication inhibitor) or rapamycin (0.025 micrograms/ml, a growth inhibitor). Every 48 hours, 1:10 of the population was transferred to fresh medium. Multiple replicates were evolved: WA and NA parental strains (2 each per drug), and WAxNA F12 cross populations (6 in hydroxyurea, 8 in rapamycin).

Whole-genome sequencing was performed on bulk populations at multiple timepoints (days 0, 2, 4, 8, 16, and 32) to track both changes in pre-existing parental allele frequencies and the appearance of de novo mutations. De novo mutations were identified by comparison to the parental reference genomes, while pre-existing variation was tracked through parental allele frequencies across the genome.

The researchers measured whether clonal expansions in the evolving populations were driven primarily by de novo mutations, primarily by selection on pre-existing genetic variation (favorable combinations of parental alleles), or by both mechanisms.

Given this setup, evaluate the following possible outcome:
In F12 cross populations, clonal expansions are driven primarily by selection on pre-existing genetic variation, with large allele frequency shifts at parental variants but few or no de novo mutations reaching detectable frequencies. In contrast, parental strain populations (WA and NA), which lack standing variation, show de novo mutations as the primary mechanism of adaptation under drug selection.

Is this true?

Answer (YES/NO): NO